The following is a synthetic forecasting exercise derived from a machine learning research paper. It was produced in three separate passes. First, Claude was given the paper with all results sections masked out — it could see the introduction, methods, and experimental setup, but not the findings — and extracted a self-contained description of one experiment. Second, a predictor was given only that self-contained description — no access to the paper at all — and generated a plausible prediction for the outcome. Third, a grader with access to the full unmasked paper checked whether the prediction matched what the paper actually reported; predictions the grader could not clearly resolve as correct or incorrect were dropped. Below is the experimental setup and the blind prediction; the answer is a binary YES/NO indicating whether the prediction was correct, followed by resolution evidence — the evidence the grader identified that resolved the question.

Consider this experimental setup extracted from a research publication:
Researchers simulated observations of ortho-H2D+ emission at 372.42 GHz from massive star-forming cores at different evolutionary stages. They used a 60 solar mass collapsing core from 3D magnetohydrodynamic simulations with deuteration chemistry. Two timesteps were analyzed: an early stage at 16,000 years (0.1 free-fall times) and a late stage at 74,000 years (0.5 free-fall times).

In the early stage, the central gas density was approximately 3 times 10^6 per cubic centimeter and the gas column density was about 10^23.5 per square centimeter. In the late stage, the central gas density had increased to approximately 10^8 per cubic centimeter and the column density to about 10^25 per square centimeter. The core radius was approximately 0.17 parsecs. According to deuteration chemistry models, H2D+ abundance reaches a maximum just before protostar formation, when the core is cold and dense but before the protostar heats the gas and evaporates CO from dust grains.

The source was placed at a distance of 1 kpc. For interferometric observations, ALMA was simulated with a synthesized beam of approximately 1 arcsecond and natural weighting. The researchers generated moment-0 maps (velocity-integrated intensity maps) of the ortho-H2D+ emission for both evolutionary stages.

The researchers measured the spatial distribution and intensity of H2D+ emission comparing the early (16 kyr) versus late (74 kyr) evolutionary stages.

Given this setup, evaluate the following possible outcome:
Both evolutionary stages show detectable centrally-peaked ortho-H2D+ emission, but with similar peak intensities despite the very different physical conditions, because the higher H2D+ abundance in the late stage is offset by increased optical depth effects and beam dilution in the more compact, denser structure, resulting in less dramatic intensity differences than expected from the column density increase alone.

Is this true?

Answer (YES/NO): NO